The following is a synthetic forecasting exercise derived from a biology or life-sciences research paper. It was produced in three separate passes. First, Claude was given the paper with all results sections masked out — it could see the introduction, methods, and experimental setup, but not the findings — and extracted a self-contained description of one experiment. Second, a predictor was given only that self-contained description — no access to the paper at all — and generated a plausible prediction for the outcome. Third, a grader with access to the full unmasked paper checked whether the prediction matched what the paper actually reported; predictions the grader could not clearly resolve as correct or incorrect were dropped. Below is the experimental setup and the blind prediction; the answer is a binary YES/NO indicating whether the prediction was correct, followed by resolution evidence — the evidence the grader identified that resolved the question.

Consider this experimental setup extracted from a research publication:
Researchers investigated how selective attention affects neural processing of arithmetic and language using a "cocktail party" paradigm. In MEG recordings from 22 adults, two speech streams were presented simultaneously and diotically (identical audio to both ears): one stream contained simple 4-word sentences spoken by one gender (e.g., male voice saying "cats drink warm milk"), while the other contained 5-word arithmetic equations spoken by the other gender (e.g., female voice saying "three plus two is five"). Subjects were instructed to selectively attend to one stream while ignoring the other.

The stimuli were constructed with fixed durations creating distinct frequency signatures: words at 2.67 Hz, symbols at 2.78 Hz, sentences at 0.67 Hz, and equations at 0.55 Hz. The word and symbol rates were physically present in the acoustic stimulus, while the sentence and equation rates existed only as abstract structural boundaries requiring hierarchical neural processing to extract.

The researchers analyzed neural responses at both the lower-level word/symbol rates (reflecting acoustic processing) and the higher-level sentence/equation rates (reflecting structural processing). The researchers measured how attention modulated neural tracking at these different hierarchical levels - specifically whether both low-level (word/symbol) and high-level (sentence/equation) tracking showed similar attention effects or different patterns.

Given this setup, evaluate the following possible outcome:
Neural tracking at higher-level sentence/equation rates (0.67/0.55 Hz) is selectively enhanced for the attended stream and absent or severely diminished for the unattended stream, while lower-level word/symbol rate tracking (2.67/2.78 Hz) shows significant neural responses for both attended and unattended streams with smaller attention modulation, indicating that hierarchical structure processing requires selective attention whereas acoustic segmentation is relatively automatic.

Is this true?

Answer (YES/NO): YES